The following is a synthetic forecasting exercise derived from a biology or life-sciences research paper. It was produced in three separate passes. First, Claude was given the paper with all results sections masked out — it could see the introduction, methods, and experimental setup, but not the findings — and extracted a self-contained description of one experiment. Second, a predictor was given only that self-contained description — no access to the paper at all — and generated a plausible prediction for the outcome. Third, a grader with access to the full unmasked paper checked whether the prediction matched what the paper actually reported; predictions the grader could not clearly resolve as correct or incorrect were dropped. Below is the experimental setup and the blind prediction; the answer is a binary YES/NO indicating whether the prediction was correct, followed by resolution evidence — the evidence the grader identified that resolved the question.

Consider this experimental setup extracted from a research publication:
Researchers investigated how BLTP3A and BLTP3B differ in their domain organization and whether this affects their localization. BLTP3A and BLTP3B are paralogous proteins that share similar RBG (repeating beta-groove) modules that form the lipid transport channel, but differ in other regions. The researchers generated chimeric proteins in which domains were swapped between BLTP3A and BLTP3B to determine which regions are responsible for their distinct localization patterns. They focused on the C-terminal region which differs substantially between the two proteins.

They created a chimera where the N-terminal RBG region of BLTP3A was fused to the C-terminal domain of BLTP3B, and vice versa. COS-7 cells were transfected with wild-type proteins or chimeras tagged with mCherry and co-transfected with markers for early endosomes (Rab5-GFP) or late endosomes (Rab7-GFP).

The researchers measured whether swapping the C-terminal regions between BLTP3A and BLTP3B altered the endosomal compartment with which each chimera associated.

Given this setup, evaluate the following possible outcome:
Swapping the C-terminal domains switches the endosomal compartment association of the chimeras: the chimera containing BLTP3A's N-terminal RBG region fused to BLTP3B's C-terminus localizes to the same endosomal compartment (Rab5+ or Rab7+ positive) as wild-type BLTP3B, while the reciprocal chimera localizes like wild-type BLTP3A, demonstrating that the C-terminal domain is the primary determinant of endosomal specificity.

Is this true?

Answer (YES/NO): NO